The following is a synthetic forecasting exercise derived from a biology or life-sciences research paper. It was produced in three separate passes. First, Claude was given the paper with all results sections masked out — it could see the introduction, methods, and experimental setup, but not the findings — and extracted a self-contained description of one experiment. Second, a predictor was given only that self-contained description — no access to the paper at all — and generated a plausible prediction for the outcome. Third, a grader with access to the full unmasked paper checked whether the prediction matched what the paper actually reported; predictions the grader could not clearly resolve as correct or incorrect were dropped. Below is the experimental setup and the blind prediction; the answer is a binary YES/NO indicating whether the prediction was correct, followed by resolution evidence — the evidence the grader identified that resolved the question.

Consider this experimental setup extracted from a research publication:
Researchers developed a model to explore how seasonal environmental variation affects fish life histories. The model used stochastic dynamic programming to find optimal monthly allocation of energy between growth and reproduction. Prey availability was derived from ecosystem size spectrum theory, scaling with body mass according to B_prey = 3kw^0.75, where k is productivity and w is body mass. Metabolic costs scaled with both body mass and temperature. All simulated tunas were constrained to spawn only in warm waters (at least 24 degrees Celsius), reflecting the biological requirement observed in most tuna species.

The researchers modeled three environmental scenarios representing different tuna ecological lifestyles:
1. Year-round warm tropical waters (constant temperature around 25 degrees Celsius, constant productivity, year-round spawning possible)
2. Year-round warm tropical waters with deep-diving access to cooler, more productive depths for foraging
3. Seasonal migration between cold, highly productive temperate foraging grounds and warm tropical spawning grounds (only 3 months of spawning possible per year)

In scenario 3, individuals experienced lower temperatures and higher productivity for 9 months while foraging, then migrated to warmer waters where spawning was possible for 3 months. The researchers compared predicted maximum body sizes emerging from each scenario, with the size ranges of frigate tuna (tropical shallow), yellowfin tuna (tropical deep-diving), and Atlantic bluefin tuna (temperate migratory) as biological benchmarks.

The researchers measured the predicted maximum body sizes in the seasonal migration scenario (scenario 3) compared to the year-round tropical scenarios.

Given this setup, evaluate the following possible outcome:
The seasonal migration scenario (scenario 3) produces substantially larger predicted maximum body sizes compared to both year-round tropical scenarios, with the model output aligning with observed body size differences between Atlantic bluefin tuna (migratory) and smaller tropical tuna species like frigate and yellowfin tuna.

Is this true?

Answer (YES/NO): YES